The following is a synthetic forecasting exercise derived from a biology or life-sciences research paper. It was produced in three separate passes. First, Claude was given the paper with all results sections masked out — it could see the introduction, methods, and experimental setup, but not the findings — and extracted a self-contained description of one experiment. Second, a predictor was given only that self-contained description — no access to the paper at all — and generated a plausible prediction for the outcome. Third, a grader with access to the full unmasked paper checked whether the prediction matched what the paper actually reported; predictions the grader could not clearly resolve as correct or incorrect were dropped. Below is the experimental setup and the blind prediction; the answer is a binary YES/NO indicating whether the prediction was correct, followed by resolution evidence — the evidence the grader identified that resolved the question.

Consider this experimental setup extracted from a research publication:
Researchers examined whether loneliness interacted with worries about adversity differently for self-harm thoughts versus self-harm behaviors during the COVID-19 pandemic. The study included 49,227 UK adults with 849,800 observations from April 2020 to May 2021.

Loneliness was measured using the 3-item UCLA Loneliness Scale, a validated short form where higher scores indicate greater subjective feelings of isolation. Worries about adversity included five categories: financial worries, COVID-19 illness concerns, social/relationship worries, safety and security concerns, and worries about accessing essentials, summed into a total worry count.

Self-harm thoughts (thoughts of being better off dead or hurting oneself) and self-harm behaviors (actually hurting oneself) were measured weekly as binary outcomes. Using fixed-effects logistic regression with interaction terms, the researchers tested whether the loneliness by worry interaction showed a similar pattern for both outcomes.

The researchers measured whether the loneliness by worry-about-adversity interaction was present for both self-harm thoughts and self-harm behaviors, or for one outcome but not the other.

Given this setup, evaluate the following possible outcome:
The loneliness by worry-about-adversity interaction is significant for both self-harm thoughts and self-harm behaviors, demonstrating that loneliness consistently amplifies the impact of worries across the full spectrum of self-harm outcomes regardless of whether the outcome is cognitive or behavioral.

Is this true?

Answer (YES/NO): NO